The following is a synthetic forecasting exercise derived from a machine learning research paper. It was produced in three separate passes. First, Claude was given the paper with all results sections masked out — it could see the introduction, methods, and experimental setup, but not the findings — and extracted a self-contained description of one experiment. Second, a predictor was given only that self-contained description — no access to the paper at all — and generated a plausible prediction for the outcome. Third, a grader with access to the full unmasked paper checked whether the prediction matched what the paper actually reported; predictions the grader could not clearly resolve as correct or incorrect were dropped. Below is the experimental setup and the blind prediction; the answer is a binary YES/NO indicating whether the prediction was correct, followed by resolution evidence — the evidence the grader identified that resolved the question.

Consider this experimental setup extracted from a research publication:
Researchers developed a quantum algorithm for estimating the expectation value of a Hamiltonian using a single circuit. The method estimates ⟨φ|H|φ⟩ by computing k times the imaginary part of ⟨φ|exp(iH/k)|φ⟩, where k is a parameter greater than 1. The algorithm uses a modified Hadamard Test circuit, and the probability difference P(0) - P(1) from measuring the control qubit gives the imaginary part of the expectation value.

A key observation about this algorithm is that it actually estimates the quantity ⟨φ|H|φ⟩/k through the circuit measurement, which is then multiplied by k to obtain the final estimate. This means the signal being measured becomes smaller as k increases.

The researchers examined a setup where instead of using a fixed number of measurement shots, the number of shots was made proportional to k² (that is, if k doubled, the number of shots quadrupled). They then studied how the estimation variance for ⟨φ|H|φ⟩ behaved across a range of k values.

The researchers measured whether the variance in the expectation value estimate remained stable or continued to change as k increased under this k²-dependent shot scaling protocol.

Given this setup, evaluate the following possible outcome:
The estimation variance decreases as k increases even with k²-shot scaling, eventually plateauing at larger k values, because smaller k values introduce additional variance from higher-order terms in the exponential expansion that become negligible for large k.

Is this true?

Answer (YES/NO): NO